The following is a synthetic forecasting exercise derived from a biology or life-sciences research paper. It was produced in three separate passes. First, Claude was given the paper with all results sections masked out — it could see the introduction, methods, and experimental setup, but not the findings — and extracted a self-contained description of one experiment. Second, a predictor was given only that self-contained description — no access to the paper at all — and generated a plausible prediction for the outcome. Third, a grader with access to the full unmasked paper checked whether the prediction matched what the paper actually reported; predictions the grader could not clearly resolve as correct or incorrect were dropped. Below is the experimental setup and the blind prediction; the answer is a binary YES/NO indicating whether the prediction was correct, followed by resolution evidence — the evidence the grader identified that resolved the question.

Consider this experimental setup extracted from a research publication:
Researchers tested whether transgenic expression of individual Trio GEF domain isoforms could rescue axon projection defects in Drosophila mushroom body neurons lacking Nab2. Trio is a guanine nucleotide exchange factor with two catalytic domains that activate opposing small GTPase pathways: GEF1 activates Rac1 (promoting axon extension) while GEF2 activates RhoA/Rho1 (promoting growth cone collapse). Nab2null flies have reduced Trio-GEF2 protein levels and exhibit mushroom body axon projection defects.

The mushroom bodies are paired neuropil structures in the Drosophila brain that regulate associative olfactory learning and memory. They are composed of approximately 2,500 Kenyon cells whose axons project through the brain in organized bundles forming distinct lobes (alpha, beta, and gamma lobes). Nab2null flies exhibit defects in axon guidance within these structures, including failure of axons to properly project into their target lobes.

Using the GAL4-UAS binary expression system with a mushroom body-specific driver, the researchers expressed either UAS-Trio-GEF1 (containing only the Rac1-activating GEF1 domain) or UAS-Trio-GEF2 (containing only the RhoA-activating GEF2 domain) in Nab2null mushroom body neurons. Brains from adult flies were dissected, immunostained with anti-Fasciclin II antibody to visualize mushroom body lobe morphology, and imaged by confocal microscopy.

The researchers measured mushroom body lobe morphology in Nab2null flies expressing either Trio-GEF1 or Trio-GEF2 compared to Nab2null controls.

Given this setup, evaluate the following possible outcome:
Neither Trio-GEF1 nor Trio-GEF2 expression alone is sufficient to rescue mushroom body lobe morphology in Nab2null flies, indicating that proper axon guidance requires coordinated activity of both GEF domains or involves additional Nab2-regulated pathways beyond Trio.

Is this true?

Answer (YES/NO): NO